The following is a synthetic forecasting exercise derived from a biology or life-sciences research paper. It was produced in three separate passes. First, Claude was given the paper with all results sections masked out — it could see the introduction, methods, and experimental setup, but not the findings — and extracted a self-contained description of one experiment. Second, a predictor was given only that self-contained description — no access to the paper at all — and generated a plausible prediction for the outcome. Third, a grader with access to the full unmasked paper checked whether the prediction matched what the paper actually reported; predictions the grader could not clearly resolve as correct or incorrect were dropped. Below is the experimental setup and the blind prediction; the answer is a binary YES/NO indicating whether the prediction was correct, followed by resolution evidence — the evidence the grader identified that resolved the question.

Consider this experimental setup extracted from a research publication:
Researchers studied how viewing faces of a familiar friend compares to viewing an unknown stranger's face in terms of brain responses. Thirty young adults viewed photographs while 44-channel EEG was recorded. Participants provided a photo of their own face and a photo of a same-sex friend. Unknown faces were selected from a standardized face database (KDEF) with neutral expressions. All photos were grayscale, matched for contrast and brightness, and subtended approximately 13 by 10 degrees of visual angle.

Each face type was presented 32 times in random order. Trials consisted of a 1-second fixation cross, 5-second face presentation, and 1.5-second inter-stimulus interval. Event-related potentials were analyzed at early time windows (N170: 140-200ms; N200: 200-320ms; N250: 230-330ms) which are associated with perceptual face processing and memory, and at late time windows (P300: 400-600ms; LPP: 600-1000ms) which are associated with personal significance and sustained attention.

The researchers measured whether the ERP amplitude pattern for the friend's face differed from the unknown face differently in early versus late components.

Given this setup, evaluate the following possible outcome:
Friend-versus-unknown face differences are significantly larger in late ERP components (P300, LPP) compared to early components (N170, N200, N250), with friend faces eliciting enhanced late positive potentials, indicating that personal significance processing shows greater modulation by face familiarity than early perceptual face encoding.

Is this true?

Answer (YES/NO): NO